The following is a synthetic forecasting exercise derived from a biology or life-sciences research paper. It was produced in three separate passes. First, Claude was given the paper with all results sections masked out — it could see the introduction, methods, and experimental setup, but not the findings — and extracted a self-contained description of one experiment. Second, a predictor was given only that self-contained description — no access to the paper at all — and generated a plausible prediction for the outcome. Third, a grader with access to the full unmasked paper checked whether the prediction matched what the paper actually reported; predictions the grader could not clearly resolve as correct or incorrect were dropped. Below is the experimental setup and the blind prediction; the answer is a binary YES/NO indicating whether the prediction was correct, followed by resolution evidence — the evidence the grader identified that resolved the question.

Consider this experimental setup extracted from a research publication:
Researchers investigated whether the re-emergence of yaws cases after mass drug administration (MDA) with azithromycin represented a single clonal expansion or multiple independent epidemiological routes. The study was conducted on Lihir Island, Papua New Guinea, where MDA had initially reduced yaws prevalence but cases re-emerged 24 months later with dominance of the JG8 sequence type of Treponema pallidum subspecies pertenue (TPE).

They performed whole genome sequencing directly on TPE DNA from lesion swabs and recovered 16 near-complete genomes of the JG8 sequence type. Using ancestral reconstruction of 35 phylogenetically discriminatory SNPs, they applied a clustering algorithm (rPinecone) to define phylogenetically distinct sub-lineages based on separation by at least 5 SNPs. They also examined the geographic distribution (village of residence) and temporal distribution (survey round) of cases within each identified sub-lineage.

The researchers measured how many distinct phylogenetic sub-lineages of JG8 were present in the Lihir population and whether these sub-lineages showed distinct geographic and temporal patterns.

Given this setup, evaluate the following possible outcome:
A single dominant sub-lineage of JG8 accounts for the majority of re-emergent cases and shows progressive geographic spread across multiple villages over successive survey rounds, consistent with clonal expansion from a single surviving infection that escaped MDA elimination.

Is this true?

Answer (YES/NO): NO